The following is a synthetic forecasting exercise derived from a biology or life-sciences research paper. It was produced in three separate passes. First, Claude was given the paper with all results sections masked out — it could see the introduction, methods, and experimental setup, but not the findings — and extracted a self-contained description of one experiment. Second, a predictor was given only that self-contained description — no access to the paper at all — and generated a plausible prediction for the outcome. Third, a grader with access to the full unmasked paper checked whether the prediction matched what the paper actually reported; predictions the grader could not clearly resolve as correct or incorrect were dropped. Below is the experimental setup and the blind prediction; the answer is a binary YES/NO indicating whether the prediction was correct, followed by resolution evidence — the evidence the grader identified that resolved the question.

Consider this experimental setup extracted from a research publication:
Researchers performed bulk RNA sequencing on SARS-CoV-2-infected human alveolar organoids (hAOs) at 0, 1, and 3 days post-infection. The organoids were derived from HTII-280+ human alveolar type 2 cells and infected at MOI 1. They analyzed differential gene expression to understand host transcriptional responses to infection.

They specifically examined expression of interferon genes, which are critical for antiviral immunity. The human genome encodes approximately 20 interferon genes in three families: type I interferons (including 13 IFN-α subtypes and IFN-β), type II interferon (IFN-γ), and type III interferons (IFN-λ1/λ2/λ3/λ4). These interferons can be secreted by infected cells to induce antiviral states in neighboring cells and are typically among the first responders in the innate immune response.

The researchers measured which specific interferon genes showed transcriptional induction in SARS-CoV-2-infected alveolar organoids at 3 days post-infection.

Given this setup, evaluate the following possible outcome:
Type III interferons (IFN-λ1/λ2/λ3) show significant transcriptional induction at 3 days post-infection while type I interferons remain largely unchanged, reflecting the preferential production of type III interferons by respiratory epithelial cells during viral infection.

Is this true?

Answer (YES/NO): NO